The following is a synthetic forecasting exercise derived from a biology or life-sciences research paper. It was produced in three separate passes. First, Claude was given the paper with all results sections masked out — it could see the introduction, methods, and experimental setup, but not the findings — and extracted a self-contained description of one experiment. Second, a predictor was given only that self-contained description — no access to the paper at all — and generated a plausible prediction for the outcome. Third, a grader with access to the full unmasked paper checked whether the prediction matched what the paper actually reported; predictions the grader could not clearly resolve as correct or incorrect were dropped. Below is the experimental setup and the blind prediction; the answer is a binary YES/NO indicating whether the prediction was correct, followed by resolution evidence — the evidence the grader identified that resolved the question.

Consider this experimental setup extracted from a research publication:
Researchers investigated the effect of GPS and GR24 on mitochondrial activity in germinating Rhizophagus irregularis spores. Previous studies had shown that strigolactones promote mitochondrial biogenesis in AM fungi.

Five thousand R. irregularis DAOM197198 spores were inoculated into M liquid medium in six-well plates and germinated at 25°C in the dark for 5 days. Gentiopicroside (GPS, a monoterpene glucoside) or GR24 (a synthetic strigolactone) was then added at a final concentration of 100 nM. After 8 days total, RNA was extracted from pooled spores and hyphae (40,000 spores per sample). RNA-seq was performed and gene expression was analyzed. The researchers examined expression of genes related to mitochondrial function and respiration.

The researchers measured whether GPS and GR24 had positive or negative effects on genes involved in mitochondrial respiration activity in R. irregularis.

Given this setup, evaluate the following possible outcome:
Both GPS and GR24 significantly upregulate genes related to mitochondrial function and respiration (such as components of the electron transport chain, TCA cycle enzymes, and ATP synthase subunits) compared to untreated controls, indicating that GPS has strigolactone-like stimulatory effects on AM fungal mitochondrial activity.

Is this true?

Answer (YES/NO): NO